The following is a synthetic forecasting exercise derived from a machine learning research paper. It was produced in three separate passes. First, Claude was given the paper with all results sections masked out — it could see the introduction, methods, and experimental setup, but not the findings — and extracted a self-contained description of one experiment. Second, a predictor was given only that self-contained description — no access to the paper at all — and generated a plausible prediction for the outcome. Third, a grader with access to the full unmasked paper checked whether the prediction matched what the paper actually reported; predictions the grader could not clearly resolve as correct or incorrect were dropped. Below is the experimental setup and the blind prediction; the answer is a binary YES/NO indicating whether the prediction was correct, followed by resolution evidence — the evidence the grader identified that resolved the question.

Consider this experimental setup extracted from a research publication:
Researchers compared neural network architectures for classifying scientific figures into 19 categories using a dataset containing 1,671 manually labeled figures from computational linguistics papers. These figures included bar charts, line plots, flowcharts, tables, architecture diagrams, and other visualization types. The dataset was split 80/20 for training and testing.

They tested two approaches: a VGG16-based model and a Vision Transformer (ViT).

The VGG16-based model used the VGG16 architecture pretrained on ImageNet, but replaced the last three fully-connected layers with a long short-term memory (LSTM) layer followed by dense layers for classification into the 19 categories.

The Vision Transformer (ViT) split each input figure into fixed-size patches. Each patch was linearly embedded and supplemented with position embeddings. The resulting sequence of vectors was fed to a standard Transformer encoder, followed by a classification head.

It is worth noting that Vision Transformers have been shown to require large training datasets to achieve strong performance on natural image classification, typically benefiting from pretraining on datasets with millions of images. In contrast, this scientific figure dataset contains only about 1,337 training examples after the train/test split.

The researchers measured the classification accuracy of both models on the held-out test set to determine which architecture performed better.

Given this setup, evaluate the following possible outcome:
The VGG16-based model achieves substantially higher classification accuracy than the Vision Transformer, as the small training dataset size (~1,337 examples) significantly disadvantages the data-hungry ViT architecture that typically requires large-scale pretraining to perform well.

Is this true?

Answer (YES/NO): NO